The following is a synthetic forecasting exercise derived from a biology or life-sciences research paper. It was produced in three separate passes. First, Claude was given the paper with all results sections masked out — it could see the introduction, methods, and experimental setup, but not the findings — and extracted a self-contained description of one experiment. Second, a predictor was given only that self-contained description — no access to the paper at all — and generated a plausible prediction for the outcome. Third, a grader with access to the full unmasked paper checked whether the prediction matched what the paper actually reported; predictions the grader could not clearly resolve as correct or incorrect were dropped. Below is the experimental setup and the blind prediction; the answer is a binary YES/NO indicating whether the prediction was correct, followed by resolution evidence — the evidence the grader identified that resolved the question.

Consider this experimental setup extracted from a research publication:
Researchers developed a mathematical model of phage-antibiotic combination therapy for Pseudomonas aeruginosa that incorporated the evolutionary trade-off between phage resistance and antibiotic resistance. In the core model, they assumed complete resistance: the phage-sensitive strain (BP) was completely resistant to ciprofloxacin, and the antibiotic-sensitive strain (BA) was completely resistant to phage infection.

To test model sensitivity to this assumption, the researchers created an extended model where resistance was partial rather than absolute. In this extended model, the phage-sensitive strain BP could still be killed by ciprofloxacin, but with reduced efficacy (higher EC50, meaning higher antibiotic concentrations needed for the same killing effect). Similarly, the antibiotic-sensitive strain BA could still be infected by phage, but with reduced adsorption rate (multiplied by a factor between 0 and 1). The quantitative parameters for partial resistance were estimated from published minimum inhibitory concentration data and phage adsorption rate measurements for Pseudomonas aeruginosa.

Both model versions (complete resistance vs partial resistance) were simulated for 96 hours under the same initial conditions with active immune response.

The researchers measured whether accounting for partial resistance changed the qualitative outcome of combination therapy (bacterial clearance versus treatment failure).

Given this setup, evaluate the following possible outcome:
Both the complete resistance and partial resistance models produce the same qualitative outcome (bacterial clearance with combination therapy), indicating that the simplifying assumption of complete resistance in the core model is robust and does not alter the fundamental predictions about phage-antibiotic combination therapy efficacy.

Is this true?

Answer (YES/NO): YES